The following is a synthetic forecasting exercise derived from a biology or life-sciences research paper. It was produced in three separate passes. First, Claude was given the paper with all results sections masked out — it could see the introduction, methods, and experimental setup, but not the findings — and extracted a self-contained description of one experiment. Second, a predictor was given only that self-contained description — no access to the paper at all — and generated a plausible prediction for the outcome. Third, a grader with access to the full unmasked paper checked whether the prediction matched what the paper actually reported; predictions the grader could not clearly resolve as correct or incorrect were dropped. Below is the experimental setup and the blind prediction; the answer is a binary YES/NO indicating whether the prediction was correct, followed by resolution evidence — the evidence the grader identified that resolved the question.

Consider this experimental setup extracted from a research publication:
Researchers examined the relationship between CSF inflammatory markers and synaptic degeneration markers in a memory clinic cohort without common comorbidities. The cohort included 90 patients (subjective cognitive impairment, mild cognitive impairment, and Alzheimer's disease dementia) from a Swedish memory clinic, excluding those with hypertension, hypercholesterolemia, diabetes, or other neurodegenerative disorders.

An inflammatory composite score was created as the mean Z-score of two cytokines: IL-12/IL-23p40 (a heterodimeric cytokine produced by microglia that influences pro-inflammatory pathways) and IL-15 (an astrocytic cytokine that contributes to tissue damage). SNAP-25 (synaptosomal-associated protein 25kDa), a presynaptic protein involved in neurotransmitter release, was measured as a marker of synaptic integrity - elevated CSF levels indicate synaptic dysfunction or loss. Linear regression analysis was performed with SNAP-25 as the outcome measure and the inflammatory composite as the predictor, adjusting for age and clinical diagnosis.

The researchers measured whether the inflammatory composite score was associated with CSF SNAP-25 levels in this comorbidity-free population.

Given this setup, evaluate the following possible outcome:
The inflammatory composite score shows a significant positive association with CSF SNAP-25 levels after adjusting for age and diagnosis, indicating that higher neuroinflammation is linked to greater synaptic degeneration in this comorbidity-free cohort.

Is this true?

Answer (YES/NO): YES